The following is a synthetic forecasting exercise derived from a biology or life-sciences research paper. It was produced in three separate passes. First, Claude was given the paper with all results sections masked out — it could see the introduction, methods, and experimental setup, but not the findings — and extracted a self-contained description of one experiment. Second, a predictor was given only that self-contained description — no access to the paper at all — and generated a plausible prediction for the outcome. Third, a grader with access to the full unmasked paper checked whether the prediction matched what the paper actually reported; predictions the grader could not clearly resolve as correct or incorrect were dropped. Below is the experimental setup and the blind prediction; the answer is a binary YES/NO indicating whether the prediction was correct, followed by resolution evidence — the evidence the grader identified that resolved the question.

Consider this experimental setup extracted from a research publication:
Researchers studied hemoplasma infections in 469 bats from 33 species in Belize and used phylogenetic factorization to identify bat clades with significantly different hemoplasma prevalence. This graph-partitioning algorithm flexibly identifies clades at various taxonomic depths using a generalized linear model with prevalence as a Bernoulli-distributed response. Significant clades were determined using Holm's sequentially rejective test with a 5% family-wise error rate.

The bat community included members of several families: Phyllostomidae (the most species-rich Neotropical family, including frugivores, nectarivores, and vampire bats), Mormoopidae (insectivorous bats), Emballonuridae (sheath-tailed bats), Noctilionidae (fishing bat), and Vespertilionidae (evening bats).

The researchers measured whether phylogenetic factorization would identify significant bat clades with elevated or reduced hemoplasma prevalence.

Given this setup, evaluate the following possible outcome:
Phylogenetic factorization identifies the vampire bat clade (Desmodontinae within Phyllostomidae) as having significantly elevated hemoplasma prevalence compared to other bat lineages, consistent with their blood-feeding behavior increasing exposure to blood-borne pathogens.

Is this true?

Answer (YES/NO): NO